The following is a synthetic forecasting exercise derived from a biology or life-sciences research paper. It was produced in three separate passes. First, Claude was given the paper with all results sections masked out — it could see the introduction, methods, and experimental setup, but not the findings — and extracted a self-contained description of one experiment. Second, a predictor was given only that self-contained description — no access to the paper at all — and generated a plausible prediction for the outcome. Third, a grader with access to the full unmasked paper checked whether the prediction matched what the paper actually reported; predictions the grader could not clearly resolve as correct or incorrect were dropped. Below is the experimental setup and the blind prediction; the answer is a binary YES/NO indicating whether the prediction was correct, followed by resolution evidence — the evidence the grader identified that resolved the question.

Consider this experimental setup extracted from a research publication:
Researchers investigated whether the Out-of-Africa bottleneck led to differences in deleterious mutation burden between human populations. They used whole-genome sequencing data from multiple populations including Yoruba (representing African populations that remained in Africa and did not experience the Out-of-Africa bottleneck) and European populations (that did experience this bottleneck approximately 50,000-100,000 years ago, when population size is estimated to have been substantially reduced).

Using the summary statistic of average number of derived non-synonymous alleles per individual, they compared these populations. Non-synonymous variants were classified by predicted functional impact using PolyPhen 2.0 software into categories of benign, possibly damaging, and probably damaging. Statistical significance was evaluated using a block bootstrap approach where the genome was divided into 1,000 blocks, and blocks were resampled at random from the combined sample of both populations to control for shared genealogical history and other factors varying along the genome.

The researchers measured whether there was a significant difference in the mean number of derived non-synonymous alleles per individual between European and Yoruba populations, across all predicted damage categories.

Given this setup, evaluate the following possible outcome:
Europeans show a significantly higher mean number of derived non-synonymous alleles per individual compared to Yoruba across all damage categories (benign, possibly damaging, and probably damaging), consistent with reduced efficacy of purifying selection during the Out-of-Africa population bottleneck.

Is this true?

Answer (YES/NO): NO